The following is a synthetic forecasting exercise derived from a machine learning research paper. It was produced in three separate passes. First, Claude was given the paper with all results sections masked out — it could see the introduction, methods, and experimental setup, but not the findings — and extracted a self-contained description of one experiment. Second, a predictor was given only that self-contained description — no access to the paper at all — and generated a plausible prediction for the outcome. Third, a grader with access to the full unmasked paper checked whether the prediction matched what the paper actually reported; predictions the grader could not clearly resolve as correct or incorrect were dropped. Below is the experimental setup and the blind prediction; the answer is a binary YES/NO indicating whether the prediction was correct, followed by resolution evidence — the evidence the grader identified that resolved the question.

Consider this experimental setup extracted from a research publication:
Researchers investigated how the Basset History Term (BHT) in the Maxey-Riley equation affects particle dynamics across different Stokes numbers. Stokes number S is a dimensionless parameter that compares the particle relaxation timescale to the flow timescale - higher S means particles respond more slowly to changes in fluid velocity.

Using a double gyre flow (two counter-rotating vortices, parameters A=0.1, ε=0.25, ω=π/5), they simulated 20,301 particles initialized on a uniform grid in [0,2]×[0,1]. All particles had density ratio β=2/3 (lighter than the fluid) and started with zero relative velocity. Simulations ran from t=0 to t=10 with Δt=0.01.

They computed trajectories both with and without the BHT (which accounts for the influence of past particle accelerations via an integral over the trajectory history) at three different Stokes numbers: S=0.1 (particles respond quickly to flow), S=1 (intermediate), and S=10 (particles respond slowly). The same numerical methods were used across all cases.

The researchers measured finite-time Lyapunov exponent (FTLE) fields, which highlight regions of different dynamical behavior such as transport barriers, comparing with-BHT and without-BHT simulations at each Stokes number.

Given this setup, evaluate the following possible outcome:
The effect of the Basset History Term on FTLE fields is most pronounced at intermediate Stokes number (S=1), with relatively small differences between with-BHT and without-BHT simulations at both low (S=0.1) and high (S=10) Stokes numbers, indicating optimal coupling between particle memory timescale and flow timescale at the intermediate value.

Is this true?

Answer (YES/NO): NO